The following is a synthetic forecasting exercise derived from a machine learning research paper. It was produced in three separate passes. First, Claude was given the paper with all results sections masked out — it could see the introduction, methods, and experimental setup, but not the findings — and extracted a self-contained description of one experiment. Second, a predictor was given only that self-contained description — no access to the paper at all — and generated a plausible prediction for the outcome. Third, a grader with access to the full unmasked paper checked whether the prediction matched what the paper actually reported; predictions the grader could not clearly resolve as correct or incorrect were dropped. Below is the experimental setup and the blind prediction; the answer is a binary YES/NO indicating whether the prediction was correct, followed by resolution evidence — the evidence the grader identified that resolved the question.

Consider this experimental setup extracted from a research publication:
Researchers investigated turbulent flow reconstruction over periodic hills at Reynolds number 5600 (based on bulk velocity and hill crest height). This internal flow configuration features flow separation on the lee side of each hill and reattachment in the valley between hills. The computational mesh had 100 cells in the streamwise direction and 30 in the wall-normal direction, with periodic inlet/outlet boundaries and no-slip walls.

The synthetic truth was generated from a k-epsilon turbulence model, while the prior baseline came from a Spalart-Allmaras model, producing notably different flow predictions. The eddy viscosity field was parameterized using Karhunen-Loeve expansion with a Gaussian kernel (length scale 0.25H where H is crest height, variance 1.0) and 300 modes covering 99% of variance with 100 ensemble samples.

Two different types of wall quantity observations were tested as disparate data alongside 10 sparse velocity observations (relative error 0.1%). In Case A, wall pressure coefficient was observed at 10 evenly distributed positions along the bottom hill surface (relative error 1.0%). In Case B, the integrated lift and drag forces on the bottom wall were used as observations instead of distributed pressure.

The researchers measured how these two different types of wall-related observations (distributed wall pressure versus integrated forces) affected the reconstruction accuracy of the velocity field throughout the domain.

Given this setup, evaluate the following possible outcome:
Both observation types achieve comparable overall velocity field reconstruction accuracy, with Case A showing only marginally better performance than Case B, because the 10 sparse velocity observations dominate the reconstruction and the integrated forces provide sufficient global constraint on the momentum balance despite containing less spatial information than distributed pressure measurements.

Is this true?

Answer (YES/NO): YES